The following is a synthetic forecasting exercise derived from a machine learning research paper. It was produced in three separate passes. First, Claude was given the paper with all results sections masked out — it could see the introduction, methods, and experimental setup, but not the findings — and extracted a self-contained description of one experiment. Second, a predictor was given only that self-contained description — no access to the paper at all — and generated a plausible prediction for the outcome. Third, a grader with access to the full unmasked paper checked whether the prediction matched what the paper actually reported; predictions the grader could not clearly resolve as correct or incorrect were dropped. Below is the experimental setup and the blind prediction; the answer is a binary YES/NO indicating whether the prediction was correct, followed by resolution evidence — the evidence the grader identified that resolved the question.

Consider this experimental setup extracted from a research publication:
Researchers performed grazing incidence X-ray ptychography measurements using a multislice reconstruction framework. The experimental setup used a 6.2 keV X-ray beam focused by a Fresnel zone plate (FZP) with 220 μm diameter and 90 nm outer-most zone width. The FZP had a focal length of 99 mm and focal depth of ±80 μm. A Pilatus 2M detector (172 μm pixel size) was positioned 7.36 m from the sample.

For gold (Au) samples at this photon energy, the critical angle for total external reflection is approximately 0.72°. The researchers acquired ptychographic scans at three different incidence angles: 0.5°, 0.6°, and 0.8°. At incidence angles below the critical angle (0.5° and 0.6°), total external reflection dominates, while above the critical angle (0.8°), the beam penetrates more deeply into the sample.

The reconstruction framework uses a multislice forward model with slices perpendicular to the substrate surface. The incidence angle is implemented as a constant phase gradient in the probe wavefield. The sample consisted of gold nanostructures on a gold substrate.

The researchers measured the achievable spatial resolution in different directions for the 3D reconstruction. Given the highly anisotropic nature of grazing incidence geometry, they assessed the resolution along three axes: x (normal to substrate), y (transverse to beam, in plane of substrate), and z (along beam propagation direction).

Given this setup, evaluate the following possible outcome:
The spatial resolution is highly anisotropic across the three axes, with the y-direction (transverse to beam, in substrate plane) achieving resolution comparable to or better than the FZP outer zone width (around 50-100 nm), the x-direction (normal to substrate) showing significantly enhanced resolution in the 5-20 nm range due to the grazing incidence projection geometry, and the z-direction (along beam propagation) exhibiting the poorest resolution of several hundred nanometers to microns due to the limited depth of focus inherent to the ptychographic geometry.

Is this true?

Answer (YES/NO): NO